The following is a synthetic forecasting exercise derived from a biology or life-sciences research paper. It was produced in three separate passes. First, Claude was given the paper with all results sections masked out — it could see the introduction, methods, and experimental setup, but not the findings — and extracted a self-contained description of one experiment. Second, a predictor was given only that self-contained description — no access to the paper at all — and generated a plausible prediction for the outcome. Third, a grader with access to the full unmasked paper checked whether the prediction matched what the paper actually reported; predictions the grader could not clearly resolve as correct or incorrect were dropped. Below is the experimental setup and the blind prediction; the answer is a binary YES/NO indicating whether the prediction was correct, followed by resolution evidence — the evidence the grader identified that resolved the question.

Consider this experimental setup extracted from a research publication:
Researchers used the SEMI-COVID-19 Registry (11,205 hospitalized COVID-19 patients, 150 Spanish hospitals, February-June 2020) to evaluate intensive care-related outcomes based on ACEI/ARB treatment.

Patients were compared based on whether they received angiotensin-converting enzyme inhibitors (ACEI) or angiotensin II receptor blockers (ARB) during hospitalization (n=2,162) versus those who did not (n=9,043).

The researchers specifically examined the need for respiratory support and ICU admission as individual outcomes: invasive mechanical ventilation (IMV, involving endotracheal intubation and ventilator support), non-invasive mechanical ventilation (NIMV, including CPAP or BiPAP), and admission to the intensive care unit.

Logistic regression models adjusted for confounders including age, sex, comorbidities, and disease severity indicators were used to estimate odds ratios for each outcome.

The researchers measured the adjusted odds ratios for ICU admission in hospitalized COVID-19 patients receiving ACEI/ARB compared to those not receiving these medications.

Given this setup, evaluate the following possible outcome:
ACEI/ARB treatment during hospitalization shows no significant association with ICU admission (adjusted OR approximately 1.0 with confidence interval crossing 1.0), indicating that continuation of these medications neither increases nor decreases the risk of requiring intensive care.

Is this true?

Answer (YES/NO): NO